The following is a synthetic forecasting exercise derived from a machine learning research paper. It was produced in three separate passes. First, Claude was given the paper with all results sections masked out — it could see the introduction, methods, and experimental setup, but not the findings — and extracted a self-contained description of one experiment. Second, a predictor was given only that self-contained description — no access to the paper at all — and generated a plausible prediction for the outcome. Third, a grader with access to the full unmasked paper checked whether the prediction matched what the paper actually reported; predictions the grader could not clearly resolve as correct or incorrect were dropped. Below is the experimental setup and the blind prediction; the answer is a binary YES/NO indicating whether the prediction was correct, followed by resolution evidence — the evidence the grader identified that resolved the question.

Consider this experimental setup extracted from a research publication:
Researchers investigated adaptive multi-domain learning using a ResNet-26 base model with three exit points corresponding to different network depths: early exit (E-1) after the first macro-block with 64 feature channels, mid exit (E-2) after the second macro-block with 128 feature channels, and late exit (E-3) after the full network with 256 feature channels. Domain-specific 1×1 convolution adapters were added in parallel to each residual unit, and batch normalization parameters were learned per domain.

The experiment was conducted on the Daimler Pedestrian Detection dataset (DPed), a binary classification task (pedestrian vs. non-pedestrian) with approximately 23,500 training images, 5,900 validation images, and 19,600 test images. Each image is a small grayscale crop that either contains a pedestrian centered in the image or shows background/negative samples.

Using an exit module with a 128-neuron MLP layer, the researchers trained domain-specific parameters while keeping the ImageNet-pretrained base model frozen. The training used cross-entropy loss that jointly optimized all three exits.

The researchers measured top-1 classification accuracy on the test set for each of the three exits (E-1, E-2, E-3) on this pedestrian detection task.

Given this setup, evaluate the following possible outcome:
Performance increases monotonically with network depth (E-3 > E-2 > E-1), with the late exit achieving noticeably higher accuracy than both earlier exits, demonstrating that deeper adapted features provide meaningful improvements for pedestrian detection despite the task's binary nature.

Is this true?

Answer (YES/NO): NO